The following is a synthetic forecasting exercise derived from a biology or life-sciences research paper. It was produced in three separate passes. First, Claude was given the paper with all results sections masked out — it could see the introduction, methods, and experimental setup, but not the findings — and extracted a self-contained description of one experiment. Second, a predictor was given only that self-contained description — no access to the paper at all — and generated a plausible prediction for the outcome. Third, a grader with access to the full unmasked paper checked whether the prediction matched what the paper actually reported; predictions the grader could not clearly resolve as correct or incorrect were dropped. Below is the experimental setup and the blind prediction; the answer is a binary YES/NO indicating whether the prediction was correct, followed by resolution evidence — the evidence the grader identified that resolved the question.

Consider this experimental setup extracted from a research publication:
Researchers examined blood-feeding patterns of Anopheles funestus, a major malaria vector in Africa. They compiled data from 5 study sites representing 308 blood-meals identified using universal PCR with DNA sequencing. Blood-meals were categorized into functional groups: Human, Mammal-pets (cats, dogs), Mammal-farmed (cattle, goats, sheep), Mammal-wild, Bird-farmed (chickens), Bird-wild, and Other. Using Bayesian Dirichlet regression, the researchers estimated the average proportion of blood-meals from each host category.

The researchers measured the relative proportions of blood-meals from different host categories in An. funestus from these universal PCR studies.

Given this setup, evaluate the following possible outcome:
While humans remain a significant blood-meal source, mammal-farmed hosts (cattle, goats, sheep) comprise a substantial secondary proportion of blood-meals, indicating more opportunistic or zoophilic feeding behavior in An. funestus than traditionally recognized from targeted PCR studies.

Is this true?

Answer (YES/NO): NO